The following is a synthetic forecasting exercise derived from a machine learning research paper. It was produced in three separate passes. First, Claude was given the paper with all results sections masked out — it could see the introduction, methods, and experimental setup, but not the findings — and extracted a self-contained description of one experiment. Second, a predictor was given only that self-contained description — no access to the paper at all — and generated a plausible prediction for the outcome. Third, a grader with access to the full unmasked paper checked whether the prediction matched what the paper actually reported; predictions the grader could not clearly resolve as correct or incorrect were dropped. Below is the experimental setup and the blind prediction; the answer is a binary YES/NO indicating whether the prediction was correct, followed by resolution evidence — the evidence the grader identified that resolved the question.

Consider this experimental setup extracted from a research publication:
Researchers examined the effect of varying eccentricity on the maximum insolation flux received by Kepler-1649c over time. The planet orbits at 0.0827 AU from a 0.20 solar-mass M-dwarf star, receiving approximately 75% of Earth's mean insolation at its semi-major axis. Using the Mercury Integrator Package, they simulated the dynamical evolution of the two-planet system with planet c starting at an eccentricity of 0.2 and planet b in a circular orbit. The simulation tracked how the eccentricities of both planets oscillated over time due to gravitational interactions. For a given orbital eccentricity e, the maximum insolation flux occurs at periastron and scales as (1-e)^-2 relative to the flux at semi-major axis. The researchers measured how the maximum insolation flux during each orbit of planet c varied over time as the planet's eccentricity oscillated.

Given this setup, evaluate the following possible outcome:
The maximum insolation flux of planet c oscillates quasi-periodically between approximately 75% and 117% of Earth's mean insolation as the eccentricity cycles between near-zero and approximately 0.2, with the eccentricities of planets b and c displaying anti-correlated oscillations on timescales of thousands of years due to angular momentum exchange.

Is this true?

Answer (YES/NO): NO